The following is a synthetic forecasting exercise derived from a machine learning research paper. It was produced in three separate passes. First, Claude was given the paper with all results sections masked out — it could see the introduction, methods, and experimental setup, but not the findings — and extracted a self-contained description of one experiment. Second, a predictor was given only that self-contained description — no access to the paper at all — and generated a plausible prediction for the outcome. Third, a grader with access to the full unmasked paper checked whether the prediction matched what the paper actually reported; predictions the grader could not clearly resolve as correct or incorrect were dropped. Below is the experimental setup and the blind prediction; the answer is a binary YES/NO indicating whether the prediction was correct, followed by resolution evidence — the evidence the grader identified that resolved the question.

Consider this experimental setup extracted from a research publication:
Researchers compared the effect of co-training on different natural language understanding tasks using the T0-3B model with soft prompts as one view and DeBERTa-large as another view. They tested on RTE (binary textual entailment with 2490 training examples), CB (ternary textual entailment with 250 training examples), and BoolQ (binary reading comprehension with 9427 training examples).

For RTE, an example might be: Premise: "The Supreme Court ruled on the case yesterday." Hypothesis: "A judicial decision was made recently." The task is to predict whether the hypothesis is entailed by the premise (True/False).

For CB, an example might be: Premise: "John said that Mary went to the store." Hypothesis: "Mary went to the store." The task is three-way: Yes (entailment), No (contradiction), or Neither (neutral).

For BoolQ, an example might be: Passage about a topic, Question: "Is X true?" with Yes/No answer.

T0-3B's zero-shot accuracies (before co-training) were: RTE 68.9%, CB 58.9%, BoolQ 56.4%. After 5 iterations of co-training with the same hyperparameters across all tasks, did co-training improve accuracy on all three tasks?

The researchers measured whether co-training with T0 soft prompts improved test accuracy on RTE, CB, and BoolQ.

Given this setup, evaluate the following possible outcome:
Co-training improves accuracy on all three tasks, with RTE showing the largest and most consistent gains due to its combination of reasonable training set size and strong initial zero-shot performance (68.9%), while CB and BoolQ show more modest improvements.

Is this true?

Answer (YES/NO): NO